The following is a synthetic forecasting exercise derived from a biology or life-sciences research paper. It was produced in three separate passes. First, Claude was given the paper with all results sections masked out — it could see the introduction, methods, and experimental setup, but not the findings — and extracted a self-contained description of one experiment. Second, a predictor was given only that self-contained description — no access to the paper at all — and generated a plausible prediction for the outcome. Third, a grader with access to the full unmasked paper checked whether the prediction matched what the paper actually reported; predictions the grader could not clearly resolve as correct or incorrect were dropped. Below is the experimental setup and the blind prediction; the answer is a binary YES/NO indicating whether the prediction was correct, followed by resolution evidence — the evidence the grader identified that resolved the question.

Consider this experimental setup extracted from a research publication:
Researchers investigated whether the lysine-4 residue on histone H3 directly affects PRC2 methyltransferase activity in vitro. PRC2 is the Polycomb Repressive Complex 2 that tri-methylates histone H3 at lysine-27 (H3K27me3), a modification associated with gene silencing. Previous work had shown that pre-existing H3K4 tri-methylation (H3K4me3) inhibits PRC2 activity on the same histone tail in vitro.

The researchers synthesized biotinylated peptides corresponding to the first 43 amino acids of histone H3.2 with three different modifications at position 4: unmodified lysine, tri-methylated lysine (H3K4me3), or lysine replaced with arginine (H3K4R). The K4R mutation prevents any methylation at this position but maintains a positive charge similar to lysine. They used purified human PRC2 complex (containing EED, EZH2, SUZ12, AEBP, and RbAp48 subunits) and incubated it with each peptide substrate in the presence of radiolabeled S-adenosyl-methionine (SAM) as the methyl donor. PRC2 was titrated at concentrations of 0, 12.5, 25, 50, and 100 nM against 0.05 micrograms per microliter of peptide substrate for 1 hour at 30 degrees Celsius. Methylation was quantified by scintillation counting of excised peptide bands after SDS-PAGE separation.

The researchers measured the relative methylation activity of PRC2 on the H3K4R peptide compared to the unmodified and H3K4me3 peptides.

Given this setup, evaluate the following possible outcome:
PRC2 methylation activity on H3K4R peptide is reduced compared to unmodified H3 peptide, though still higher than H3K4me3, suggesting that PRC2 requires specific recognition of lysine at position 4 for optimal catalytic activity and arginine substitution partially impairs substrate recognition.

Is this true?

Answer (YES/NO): NO